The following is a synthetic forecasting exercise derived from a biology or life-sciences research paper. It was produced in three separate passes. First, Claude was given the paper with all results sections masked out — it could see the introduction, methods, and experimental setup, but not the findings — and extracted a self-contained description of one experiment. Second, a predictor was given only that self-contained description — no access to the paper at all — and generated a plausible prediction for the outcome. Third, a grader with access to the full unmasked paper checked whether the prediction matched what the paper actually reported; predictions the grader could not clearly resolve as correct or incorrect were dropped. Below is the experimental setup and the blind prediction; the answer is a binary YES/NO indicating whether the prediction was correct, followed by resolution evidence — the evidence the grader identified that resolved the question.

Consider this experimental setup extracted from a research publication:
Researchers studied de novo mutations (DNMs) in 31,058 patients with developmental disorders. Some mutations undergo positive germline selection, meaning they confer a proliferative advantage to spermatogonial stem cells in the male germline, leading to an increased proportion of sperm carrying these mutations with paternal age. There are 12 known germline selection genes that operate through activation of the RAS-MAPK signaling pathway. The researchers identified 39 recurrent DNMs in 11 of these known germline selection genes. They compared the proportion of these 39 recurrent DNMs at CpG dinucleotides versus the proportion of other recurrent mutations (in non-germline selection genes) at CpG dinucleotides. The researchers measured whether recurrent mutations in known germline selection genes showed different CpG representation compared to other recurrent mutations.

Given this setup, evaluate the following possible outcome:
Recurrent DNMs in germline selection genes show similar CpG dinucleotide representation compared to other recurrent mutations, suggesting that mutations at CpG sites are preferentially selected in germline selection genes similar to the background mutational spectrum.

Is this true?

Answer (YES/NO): NO